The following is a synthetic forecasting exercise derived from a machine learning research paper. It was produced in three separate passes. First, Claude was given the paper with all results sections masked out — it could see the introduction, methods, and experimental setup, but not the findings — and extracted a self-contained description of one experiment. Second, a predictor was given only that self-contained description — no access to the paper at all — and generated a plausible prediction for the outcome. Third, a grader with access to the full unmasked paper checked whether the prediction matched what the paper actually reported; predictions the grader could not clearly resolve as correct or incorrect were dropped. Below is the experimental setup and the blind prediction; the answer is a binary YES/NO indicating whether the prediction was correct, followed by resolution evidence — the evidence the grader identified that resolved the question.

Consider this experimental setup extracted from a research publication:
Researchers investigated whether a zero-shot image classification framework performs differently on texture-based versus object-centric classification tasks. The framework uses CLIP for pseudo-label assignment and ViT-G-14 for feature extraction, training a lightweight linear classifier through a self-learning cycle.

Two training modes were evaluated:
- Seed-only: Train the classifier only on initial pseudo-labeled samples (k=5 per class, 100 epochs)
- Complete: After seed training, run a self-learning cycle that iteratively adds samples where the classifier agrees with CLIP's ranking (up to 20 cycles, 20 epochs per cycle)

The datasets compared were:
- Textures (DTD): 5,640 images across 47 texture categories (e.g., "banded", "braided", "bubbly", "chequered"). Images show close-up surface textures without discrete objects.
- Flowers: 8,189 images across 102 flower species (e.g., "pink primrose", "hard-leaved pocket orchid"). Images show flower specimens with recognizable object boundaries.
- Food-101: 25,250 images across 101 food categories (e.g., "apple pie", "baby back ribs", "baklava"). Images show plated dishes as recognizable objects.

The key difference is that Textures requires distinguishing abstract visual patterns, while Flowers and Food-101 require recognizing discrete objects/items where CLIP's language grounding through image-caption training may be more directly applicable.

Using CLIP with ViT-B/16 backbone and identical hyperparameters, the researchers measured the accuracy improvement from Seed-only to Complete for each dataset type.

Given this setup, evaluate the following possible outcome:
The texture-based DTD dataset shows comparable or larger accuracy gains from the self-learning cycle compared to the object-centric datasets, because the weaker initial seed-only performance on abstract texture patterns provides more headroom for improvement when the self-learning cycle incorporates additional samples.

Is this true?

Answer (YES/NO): YES